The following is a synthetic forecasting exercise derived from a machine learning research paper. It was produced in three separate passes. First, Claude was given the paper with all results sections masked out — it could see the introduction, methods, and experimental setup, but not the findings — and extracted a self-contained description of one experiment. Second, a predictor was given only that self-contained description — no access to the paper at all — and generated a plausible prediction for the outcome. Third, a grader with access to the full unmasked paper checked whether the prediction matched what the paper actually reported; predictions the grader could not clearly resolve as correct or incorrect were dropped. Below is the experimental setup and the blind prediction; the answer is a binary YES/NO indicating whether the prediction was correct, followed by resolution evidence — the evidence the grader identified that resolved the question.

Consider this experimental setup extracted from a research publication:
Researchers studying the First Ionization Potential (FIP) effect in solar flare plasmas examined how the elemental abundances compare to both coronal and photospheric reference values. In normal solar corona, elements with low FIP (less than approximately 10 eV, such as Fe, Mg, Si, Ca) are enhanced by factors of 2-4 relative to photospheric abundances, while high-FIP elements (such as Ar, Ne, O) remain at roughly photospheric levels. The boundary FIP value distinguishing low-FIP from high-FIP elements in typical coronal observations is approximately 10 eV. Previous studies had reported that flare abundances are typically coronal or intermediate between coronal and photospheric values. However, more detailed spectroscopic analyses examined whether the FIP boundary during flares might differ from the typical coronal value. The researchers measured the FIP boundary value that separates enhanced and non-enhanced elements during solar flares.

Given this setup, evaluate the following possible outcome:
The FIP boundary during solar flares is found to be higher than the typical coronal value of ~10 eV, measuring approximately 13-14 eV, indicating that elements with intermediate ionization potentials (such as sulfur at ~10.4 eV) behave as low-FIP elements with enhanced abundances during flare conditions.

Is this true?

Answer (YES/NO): NO